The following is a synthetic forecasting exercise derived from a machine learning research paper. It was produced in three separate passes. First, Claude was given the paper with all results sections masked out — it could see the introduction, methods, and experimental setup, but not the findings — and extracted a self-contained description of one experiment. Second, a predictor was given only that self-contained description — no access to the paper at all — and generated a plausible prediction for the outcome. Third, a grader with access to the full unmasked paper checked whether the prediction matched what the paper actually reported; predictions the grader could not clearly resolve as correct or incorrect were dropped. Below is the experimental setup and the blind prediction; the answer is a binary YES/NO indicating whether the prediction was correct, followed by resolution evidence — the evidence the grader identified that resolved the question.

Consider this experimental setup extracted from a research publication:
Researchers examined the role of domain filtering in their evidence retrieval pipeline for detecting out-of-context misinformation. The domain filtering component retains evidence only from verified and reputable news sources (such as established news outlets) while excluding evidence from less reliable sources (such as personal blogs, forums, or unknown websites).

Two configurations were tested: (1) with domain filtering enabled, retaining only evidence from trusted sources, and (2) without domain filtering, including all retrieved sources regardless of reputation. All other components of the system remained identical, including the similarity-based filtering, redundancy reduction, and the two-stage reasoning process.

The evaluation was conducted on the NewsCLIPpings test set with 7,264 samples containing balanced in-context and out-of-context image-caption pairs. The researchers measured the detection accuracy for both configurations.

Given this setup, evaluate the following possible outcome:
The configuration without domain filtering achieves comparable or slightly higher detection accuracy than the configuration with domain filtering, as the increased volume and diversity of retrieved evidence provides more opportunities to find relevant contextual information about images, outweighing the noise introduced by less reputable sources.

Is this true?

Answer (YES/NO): NO